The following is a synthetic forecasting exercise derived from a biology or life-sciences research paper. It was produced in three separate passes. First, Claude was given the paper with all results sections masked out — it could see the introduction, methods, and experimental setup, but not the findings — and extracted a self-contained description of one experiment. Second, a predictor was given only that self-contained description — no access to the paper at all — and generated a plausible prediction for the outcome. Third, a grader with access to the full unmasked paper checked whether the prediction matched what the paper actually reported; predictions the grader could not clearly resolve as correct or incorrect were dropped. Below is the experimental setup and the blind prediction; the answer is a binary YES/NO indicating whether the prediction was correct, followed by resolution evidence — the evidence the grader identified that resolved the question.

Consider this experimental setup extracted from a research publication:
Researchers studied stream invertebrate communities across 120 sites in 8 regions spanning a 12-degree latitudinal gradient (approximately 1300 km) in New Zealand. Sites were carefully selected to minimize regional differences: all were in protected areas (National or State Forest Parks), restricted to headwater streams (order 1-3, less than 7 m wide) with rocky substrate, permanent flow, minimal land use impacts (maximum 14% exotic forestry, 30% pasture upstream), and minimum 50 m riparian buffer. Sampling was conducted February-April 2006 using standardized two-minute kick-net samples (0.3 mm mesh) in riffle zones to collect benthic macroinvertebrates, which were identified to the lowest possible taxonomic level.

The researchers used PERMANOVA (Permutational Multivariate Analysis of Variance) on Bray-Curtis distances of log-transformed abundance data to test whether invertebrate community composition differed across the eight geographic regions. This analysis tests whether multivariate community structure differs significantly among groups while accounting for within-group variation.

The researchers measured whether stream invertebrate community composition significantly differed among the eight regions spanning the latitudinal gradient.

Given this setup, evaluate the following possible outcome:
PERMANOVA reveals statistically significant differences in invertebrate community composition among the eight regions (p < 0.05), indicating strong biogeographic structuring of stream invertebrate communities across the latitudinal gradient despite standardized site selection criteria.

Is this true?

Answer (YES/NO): YES